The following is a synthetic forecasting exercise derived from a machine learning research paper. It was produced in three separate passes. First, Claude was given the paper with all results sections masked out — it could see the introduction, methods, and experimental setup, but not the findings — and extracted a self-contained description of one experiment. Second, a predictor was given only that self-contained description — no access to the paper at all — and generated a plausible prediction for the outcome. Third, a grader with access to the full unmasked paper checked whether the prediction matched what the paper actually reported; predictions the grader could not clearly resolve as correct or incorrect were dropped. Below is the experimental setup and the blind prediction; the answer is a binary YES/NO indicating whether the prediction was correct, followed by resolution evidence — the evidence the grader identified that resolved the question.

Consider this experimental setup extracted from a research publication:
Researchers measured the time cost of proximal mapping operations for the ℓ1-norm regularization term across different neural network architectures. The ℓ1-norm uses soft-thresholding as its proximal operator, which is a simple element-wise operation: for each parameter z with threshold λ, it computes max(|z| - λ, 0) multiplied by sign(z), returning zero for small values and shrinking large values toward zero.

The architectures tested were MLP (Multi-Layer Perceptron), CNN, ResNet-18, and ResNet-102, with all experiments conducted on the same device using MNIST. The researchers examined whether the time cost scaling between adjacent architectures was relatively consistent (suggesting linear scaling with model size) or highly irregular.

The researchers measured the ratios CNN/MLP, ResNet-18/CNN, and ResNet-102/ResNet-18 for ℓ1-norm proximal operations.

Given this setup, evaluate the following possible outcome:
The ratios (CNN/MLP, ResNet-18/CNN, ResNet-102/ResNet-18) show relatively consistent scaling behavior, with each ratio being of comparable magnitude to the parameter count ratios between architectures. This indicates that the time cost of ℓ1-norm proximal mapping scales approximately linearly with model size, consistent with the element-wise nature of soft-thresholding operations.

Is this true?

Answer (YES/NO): NO